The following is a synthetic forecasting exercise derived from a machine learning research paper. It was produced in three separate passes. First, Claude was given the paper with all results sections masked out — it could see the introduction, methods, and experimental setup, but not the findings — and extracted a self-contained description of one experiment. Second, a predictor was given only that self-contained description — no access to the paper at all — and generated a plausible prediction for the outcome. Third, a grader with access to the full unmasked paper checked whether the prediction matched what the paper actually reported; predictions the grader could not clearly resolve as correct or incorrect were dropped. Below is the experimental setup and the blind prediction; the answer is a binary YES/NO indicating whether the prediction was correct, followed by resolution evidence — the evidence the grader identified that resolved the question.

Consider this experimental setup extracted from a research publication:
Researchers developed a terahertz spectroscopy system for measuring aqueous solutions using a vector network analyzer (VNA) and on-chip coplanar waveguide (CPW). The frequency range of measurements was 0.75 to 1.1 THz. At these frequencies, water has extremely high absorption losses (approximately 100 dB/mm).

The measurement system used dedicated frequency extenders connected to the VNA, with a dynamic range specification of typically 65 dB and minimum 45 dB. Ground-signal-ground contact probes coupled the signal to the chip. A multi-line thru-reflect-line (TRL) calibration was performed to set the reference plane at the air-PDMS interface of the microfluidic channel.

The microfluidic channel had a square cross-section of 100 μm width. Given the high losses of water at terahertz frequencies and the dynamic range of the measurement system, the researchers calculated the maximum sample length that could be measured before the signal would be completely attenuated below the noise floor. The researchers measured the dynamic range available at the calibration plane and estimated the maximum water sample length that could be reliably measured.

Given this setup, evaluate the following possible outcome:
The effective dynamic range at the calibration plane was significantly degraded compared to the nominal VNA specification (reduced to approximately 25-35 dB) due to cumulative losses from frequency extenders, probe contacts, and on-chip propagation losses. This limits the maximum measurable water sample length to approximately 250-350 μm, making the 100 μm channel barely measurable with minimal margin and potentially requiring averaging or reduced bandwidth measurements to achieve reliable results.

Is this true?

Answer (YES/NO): NO